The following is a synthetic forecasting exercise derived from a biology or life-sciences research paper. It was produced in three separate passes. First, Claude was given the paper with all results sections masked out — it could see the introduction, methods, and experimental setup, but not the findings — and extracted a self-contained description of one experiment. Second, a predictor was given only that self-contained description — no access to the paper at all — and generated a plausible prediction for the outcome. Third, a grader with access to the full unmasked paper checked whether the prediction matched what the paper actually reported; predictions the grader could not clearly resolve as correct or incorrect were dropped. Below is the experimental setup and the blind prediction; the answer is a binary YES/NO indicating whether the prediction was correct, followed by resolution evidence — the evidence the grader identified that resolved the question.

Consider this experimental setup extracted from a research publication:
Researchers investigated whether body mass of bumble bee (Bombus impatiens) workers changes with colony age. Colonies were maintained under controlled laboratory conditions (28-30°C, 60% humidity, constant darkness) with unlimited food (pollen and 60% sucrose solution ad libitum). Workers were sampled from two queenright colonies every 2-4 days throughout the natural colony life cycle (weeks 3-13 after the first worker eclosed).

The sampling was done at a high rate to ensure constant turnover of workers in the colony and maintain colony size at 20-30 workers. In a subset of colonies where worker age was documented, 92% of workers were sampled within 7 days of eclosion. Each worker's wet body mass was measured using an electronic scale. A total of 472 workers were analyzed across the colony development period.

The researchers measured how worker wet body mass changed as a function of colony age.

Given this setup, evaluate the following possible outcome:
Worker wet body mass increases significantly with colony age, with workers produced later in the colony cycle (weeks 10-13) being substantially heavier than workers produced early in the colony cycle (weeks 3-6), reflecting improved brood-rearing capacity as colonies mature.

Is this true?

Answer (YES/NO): NO